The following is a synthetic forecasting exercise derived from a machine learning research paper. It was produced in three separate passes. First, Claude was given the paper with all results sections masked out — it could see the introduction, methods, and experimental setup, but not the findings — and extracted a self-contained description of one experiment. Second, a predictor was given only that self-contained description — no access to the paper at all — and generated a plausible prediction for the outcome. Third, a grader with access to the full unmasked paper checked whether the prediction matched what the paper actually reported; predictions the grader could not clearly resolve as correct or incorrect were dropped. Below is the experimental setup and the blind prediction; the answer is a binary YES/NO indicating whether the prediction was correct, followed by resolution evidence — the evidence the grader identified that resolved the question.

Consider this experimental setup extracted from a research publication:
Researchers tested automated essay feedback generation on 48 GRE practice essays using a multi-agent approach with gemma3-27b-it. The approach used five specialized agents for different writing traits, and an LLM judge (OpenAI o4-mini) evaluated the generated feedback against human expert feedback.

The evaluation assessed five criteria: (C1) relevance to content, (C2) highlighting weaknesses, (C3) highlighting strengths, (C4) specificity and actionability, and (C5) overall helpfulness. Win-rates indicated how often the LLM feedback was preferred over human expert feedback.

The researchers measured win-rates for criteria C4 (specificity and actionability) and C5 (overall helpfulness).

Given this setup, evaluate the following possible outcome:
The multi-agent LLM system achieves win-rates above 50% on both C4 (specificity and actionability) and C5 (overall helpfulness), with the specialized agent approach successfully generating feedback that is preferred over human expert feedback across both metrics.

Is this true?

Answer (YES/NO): YES